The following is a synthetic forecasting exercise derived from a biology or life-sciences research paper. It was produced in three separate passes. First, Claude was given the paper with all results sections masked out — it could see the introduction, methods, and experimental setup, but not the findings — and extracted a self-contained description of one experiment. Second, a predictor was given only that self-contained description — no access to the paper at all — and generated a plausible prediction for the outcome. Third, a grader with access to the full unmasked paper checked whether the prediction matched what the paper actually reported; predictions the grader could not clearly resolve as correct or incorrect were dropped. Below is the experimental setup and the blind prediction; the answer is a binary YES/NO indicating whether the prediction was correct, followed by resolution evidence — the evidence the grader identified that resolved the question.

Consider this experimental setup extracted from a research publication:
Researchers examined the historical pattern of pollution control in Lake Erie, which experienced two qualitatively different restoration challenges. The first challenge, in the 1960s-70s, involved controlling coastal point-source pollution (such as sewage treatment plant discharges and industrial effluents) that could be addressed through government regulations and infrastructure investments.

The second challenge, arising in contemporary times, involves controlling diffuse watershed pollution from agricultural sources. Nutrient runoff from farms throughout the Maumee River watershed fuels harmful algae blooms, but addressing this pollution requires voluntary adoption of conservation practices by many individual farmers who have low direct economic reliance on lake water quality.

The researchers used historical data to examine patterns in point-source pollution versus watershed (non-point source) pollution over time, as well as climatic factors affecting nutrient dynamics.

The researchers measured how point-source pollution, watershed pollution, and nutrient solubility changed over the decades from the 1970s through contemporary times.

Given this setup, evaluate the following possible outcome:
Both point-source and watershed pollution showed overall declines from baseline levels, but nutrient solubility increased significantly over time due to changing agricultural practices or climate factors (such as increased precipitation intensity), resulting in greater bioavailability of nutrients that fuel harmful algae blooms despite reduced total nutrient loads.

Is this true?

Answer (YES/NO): NO